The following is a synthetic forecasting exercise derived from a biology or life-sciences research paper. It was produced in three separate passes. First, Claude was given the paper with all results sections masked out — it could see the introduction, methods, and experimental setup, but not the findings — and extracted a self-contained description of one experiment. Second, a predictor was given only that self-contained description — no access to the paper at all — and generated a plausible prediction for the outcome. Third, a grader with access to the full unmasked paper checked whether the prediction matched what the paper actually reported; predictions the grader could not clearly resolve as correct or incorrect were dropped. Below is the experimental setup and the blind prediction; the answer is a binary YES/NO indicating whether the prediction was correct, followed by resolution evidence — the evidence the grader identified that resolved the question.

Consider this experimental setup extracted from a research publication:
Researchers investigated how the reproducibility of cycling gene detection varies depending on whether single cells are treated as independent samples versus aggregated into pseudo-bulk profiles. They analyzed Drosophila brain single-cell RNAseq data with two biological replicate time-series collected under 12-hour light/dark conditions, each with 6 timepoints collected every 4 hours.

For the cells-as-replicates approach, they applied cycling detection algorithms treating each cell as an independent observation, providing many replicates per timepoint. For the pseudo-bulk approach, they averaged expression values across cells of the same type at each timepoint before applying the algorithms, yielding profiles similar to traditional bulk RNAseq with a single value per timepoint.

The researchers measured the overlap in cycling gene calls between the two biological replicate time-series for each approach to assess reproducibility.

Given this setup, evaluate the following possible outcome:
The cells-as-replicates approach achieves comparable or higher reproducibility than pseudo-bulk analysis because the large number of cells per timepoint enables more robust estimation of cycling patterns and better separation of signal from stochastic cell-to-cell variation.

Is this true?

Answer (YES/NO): YES